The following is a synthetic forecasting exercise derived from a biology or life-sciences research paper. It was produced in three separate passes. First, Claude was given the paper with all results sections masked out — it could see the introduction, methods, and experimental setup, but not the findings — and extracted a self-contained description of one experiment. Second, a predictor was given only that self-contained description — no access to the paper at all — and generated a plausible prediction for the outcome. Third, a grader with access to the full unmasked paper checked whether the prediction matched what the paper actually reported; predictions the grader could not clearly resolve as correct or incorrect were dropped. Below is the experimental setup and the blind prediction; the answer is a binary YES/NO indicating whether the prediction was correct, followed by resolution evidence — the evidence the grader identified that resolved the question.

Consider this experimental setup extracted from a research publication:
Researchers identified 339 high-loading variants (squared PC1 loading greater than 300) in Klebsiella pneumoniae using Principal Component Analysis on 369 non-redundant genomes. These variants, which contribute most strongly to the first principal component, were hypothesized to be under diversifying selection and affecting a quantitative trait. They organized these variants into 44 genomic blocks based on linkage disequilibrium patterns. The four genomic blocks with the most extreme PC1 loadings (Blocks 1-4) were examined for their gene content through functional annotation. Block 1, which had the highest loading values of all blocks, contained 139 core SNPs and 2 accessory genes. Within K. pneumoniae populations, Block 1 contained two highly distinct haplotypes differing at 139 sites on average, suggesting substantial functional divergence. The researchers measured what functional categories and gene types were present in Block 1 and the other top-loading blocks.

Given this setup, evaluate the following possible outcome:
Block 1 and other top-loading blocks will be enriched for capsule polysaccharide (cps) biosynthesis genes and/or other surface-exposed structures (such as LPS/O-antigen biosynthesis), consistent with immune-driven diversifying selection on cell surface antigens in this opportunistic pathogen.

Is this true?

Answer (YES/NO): NO